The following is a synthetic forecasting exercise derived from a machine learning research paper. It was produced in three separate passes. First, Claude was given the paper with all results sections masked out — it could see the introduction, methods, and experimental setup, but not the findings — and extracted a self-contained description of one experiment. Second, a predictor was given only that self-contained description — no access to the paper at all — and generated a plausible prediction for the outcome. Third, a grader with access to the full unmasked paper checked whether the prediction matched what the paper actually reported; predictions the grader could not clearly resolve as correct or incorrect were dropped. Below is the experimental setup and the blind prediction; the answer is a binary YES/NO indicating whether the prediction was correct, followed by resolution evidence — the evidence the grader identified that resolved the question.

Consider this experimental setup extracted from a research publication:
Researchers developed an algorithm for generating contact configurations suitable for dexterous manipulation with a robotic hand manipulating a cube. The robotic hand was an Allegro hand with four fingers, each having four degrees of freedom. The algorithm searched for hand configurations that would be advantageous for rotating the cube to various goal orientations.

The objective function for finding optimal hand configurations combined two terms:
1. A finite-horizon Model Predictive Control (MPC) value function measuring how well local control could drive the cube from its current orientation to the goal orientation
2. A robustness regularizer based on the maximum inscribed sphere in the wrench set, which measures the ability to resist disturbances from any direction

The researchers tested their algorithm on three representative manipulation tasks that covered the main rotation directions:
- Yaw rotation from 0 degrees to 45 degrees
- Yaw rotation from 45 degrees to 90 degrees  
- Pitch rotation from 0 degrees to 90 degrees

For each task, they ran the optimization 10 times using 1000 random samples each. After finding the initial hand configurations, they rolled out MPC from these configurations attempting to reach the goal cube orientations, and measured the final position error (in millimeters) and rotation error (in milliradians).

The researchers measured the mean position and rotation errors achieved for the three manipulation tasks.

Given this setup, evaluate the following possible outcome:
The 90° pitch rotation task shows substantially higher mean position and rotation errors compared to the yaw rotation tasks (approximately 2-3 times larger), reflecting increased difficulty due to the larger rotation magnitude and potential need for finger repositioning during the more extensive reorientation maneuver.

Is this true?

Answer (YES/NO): NO